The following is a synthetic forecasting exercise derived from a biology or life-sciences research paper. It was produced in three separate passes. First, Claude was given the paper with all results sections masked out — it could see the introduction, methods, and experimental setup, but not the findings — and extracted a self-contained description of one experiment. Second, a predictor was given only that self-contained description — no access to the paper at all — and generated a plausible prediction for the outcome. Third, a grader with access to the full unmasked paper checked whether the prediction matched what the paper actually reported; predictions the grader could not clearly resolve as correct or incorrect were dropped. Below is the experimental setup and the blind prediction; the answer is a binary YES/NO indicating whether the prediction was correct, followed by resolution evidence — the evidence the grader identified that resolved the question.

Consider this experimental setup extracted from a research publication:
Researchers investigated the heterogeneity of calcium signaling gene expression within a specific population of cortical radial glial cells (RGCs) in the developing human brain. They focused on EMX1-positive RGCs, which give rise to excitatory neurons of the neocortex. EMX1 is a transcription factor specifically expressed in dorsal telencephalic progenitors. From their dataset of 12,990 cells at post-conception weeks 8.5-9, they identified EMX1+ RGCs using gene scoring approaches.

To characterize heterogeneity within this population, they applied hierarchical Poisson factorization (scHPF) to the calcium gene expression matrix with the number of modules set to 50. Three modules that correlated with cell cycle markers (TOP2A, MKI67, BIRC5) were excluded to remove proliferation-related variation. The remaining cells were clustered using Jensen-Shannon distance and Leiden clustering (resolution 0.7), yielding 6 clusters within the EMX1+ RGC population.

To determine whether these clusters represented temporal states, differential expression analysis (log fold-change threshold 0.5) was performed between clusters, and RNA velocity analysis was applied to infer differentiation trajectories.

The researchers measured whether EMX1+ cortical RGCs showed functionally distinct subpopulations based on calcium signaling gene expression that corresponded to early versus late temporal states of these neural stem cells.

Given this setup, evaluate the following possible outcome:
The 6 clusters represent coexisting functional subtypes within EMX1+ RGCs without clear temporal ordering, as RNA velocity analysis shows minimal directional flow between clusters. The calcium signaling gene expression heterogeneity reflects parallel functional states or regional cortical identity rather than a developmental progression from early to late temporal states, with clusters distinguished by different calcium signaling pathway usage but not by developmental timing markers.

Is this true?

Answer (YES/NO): NO